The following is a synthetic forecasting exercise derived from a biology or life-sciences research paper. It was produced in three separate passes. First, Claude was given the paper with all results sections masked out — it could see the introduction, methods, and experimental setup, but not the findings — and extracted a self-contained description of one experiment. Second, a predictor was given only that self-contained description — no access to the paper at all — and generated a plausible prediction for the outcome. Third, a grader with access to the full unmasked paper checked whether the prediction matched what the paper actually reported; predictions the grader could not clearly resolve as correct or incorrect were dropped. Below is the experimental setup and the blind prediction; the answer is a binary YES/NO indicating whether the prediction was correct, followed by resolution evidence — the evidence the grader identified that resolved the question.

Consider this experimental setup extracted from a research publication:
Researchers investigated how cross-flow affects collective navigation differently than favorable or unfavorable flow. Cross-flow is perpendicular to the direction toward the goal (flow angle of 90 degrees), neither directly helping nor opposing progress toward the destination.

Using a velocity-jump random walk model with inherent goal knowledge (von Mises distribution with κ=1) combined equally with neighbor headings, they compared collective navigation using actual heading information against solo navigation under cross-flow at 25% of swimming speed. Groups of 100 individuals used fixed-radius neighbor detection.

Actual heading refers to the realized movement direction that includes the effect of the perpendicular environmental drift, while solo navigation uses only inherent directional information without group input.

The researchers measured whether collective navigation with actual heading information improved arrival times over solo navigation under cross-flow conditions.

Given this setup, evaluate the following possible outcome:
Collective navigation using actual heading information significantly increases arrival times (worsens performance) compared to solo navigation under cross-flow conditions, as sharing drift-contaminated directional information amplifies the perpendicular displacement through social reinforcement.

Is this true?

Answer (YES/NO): YES